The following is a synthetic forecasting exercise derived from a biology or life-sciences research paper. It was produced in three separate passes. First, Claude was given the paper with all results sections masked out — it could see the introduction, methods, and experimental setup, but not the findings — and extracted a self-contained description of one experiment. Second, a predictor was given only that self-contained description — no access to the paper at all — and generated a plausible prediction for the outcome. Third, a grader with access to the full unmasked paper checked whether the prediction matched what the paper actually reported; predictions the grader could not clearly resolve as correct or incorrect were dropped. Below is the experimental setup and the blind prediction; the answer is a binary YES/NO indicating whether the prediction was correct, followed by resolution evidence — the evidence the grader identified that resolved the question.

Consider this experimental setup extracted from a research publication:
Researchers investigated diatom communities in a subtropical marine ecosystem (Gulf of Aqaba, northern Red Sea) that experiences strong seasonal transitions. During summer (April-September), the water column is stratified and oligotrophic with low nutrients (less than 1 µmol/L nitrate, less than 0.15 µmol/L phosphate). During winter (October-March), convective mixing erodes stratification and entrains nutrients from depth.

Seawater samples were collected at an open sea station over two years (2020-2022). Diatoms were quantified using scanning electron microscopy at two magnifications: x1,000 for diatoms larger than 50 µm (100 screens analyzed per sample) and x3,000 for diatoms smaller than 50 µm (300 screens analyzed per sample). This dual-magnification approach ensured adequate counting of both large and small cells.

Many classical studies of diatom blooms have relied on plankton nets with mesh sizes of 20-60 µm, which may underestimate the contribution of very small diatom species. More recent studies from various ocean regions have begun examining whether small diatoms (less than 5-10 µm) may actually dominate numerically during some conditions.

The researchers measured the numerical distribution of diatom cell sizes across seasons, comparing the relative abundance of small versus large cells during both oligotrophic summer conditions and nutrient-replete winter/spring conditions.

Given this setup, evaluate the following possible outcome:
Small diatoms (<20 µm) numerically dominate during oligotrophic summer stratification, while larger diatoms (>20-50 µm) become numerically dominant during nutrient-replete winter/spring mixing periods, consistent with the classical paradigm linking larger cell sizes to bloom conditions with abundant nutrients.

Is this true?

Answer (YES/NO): NO